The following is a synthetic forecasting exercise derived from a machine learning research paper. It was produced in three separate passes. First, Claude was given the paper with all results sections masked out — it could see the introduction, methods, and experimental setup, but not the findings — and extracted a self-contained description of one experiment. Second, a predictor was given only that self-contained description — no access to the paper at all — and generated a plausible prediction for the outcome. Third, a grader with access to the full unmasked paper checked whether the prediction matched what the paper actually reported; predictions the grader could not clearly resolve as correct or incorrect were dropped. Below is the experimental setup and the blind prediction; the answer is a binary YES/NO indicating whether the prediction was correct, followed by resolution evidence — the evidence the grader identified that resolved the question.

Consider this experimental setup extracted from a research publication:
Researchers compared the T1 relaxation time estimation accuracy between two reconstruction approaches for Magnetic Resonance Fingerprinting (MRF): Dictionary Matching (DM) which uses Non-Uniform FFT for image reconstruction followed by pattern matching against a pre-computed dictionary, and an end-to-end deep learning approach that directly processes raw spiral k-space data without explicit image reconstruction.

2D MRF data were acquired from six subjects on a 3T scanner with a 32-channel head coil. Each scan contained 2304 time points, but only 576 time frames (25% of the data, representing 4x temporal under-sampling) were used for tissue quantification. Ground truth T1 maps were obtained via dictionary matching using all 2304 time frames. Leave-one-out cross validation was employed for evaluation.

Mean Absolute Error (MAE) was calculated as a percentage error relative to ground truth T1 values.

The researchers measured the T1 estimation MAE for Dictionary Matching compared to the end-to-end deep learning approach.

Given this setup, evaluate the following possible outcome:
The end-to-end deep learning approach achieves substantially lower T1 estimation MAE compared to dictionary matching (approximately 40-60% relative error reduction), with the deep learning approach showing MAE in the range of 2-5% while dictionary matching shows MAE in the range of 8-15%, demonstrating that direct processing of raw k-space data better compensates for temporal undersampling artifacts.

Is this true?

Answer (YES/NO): NO